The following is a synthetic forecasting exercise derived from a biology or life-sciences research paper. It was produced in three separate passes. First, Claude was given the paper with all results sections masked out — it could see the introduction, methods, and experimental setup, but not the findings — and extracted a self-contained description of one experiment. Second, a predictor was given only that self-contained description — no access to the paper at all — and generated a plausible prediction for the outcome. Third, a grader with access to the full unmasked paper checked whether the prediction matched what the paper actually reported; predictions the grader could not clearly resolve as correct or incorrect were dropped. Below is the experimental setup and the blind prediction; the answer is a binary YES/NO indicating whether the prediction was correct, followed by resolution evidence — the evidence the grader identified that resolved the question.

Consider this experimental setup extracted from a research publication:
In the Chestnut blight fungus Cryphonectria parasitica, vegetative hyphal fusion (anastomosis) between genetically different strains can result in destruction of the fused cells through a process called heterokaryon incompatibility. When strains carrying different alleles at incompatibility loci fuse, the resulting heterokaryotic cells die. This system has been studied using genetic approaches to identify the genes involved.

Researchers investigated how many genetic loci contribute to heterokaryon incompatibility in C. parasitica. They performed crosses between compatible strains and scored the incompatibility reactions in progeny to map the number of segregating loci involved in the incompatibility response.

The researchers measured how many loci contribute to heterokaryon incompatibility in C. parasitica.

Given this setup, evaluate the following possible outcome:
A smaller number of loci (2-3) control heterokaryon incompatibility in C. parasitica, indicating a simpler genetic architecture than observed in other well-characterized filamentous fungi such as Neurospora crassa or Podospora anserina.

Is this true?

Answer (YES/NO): NO